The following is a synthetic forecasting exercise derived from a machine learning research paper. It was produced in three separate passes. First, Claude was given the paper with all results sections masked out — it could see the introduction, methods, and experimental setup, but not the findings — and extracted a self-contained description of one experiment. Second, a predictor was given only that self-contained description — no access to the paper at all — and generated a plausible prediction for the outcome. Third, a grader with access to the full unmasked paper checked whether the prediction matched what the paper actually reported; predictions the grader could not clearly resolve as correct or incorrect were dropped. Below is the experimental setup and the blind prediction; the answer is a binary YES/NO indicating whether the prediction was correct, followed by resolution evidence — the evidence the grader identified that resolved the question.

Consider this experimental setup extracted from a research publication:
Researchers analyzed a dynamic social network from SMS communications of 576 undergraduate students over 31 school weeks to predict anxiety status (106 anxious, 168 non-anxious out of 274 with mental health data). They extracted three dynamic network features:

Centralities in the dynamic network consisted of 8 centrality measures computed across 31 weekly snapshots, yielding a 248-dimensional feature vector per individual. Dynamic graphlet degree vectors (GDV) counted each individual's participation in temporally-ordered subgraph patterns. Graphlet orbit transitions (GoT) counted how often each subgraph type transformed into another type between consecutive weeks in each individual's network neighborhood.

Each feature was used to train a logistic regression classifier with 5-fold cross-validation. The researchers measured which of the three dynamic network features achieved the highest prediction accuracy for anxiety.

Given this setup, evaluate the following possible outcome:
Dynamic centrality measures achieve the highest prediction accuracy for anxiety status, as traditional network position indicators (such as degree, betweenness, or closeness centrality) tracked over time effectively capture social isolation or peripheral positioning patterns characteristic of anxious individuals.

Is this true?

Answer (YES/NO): NO